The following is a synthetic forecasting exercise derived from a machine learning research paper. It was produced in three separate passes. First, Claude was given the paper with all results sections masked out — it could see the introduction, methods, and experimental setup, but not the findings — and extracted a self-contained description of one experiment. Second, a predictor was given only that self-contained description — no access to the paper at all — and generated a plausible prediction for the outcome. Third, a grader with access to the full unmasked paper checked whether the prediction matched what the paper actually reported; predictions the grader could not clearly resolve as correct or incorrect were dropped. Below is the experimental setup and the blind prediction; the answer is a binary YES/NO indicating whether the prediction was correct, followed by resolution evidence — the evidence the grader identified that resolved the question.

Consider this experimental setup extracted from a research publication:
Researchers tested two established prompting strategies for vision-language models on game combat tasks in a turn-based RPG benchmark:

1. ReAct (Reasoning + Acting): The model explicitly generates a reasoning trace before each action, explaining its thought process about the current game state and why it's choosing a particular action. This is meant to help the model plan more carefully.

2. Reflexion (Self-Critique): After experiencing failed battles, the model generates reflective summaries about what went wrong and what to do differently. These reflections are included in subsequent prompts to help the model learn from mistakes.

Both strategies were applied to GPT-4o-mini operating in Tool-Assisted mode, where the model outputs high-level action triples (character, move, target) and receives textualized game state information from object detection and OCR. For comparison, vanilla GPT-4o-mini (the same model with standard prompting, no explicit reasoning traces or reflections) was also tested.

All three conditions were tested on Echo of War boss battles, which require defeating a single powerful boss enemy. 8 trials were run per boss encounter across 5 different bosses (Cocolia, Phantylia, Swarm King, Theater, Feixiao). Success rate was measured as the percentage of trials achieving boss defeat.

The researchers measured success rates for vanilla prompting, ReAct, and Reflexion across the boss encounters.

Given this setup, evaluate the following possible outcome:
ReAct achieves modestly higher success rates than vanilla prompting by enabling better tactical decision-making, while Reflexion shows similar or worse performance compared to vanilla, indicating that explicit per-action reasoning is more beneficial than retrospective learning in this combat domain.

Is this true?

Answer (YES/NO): NO